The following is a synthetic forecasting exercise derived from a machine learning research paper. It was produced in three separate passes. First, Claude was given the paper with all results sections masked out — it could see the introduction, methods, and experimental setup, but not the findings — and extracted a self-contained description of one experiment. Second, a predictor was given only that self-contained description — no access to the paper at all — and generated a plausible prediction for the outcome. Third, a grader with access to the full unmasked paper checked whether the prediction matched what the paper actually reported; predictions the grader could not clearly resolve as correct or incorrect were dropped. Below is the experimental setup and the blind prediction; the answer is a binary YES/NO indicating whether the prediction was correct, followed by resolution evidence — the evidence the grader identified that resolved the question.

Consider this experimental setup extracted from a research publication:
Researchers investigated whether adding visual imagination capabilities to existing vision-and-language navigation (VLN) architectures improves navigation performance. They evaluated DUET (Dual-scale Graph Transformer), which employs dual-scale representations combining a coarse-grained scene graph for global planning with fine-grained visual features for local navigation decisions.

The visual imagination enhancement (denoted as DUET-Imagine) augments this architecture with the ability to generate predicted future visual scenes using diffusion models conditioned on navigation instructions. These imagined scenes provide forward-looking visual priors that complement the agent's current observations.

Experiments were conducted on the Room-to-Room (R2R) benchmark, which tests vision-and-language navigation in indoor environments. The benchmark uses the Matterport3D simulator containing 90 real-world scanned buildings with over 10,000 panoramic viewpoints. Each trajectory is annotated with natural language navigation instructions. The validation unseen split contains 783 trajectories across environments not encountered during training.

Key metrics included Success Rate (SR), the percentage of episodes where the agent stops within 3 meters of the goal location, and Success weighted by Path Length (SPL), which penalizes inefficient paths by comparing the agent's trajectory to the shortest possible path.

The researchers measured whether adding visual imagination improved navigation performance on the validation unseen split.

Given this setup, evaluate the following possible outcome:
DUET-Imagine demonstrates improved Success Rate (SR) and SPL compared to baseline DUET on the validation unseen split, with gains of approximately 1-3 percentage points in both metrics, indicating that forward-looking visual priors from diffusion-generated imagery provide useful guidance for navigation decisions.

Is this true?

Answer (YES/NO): NO